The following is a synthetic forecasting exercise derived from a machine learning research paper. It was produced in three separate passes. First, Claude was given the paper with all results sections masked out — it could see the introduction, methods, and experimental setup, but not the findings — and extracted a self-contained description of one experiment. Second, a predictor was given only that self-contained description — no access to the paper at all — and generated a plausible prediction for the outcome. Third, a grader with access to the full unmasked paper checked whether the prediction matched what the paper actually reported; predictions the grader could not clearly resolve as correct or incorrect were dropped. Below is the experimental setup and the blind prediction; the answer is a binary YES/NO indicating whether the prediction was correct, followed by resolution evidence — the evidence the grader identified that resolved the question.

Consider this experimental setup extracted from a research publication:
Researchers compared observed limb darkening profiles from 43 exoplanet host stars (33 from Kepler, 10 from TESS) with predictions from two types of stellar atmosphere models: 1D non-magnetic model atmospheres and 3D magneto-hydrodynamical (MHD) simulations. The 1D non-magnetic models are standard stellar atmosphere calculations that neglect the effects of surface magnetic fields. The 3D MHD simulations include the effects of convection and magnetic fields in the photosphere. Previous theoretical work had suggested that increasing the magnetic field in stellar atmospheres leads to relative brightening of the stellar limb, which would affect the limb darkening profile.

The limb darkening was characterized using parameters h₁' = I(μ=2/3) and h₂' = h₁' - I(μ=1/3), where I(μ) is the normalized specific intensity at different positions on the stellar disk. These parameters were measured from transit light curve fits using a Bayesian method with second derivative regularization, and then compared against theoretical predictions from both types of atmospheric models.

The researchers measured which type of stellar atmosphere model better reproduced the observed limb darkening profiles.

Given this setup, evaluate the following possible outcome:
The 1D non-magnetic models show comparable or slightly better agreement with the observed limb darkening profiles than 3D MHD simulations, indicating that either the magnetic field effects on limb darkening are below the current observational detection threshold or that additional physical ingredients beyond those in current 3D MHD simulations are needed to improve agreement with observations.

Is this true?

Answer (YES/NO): NO